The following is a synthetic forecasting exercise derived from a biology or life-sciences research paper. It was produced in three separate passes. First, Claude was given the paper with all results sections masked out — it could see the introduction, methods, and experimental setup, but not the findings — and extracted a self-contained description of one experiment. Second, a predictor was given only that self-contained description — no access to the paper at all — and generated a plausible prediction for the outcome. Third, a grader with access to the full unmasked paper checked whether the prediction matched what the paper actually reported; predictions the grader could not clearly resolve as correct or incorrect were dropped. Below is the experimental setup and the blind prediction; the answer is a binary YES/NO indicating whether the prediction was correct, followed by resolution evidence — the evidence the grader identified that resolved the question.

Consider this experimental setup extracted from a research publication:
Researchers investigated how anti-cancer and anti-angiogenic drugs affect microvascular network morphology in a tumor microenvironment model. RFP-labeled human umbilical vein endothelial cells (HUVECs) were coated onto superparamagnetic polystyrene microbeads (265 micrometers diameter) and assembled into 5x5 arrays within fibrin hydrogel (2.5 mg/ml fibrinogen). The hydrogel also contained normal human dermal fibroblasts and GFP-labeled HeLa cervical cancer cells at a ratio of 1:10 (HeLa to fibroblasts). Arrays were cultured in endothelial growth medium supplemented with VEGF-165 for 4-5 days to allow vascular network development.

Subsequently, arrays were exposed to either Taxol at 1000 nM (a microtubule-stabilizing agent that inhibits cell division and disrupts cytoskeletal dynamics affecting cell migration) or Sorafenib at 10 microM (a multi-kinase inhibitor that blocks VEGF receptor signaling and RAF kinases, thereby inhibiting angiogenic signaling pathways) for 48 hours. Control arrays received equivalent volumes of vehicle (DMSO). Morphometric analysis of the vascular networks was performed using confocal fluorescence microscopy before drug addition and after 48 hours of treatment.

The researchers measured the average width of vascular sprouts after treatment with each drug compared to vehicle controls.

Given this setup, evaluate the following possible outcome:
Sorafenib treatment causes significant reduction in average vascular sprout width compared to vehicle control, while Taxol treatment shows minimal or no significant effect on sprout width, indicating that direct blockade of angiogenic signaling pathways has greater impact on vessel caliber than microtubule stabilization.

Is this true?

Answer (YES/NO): NO